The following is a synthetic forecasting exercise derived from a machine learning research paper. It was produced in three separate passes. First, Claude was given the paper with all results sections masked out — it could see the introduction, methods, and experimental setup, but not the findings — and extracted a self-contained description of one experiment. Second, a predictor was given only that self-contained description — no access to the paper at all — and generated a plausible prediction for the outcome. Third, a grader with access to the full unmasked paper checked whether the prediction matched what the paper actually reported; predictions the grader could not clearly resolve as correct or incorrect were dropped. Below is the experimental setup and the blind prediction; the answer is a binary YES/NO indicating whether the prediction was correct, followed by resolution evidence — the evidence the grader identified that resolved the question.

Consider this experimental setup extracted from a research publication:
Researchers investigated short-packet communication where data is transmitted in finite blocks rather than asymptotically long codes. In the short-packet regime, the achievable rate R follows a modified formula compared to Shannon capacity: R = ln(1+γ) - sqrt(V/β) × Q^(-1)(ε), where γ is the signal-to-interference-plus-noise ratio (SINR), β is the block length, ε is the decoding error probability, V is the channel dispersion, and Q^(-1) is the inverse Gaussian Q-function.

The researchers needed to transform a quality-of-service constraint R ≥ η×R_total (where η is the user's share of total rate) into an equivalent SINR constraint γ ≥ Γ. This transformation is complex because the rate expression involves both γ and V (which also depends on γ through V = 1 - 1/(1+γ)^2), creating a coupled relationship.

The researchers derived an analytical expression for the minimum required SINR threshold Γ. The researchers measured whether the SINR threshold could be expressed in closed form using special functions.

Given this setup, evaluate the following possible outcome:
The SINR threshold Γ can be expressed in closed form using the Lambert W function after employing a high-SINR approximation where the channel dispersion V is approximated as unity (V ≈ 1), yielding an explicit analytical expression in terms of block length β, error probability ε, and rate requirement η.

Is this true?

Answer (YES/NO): NO